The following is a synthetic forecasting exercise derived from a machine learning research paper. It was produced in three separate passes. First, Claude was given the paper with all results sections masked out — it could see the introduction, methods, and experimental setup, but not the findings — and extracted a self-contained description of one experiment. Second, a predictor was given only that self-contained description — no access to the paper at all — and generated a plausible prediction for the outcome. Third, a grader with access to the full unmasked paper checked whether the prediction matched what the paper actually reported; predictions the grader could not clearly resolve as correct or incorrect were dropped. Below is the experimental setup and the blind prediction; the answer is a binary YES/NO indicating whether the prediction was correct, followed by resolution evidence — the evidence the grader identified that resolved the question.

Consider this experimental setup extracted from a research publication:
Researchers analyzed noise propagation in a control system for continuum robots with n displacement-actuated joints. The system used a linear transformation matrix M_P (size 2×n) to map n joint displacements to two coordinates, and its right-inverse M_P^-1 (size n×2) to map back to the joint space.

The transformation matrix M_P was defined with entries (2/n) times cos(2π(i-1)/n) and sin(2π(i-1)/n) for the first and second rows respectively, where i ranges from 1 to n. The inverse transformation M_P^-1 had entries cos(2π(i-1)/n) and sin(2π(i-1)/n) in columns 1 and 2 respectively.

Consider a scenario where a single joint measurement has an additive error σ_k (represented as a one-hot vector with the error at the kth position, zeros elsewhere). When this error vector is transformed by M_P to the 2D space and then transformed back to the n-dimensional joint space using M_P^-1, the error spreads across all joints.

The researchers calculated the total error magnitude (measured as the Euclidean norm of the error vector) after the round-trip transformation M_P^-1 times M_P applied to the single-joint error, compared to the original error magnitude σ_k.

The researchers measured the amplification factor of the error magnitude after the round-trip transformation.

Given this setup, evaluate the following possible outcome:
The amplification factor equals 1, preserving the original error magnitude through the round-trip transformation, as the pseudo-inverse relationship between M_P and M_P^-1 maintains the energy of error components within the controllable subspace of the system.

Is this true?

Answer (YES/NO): NO